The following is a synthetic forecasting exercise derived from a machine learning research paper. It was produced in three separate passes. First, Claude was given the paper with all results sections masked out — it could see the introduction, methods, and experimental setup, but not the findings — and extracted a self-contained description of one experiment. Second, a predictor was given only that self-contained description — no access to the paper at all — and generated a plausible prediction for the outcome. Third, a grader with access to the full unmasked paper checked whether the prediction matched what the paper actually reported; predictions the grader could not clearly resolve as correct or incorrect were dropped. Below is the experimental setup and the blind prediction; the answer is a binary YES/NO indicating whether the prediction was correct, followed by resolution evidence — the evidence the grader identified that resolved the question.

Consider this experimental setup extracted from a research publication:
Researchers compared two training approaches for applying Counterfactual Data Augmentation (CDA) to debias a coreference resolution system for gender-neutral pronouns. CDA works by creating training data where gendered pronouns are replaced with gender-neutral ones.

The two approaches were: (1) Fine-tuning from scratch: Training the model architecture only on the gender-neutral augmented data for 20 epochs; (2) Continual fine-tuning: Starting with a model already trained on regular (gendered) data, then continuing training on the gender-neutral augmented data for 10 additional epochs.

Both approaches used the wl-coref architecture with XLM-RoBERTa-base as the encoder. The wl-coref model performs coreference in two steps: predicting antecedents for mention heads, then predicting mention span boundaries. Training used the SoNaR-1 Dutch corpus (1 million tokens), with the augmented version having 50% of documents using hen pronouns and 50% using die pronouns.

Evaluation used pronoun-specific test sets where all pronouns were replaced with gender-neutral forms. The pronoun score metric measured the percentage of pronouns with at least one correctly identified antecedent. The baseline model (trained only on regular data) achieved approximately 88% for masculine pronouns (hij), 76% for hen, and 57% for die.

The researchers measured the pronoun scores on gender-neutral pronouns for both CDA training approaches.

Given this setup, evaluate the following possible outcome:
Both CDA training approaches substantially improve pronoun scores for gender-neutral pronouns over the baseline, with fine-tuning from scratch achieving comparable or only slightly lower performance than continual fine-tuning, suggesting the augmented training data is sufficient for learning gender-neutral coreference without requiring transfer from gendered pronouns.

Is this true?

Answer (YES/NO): YES